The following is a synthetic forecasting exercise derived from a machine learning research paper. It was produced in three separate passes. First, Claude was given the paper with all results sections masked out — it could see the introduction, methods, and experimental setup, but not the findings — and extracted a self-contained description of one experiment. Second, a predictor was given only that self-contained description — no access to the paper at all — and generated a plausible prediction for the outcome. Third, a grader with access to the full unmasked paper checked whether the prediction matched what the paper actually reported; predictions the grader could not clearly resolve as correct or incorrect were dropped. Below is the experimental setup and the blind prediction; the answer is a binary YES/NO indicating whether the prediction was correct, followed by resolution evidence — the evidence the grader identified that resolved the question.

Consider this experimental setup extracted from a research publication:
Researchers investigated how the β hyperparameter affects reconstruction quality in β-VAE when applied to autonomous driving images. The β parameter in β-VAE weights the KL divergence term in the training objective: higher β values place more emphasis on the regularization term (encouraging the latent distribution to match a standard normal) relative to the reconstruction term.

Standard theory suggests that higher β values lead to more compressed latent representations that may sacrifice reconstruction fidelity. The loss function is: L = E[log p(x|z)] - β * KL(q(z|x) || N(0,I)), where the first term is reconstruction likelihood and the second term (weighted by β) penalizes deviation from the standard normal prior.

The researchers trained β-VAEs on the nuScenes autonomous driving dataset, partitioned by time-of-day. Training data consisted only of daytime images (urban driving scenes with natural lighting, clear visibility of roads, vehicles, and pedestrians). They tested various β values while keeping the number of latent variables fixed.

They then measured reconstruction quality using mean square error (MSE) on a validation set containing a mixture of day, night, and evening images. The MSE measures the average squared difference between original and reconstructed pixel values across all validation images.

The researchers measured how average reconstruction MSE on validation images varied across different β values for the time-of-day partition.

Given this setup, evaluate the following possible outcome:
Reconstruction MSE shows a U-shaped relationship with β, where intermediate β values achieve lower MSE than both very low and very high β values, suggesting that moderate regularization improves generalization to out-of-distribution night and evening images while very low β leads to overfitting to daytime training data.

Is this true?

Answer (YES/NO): NO